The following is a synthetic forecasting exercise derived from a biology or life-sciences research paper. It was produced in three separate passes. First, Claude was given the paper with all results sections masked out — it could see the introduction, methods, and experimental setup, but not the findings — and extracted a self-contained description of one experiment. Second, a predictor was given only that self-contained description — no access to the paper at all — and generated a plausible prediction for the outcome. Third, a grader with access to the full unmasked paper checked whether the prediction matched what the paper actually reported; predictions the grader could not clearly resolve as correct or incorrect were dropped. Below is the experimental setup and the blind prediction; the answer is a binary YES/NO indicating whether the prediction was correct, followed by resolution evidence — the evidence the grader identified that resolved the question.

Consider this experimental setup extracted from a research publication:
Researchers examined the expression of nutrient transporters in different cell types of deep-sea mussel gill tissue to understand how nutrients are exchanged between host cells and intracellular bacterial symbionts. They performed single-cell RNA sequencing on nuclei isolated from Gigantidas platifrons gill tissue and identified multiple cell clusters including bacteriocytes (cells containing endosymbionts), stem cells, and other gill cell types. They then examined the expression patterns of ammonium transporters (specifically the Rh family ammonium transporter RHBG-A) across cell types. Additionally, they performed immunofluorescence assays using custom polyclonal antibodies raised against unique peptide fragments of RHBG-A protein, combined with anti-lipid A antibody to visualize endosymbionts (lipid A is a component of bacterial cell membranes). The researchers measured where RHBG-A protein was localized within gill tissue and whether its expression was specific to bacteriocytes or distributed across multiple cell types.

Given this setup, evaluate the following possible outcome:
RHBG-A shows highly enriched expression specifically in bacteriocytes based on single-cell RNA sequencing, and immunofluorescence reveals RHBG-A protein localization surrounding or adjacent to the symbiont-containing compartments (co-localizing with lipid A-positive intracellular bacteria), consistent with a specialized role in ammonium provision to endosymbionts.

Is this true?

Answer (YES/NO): YES